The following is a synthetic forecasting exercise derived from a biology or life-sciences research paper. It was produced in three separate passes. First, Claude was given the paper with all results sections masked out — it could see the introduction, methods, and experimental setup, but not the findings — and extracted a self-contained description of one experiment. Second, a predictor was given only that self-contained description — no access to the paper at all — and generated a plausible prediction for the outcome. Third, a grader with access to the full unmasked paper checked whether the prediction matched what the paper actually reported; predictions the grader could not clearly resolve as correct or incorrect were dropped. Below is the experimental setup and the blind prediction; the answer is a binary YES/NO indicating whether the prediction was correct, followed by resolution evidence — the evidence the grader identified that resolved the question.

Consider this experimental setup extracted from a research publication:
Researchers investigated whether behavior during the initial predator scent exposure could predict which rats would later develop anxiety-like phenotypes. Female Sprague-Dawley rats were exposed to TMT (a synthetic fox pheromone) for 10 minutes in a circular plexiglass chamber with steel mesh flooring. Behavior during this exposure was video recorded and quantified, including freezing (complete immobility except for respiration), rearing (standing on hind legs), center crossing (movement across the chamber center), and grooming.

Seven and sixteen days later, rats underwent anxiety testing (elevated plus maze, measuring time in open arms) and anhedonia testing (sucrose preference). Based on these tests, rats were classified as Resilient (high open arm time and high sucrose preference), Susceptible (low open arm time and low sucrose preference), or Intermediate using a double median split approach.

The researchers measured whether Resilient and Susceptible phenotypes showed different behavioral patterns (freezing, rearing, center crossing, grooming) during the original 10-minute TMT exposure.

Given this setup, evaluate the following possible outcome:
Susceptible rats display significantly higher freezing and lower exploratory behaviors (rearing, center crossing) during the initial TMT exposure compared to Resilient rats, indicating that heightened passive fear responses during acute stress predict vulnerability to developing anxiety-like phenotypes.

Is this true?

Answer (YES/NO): NO